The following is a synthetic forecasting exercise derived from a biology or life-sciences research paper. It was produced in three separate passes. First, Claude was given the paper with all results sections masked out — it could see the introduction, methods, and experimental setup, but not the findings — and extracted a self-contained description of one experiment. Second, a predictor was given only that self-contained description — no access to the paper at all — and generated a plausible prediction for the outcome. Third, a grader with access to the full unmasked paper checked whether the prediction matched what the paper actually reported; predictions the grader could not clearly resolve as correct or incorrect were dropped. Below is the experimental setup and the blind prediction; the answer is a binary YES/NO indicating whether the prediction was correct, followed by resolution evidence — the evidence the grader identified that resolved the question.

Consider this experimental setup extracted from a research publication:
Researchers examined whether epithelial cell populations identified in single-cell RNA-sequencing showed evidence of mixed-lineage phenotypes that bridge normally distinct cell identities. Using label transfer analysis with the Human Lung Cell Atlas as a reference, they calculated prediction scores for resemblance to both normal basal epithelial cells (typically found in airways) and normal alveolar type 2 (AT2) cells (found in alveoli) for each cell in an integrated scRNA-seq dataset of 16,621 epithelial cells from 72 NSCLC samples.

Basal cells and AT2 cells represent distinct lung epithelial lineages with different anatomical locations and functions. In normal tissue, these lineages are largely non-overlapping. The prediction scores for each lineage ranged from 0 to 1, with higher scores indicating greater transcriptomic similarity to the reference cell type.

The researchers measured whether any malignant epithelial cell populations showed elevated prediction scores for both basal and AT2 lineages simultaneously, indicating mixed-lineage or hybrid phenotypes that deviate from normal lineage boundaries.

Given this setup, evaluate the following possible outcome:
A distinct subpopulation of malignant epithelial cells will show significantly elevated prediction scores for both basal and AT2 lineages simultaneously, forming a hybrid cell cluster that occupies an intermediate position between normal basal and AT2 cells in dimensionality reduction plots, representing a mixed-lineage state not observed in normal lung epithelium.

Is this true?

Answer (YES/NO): NO